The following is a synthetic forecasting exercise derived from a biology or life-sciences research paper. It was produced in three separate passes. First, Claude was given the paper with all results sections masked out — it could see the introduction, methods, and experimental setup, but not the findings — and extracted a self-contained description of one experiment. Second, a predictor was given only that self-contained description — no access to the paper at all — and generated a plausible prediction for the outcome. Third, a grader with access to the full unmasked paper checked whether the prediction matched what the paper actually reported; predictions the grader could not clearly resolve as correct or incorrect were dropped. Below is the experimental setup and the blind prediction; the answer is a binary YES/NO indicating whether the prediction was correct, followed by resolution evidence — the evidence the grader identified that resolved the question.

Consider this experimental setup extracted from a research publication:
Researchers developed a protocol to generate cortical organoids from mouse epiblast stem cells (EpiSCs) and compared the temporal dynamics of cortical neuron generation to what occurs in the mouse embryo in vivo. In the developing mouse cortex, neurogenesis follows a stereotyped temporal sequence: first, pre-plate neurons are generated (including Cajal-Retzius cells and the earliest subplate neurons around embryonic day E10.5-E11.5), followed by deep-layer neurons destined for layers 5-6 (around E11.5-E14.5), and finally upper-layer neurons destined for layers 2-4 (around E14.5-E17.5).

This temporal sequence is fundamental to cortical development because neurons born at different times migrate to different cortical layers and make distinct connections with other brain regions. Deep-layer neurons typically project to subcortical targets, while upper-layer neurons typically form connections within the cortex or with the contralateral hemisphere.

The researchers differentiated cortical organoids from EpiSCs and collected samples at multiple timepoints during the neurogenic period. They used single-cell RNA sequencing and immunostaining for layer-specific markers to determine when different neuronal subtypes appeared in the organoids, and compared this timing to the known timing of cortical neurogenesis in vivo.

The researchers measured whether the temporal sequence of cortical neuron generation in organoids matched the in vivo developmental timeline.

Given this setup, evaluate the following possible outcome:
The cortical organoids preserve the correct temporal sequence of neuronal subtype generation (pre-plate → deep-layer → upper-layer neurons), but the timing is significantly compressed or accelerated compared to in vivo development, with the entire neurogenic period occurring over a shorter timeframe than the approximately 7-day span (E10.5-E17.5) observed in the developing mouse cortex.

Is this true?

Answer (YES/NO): NO